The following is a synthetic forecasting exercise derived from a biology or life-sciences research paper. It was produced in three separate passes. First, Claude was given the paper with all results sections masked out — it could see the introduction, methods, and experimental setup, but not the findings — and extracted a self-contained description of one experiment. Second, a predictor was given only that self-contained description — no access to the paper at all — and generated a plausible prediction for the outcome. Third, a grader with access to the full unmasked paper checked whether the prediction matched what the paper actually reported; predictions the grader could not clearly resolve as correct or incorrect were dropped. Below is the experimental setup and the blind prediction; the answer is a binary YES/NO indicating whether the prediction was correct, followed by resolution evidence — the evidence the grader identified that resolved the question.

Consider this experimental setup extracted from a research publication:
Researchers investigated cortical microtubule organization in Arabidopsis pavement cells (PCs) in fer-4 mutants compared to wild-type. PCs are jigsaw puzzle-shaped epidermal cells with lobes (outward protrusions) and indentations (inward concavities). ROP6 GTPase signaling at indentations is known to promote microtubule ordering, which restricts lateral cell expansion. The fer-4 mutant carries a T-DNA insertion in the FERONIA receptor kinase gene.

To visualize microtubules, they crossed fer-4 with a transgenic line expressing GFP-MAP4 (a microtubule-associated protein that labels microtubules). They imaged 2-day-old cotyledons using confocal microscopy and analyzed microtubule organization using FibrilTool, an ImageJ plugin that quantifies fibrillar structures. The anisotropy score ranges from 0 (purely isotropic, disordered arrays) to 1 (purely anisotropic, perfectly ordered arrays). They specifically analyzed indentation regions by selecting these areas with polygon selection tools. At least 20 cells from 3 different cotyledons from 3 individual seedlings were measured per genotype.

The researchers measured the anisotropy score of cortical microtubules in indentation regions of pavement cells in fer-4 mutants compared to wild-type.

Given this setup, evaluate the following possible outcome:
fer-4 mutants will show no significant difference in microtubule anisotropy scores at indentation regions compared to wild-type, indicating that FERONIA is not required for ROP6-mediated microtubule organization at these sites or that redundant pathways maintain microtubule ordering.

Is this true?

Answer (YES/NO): NO